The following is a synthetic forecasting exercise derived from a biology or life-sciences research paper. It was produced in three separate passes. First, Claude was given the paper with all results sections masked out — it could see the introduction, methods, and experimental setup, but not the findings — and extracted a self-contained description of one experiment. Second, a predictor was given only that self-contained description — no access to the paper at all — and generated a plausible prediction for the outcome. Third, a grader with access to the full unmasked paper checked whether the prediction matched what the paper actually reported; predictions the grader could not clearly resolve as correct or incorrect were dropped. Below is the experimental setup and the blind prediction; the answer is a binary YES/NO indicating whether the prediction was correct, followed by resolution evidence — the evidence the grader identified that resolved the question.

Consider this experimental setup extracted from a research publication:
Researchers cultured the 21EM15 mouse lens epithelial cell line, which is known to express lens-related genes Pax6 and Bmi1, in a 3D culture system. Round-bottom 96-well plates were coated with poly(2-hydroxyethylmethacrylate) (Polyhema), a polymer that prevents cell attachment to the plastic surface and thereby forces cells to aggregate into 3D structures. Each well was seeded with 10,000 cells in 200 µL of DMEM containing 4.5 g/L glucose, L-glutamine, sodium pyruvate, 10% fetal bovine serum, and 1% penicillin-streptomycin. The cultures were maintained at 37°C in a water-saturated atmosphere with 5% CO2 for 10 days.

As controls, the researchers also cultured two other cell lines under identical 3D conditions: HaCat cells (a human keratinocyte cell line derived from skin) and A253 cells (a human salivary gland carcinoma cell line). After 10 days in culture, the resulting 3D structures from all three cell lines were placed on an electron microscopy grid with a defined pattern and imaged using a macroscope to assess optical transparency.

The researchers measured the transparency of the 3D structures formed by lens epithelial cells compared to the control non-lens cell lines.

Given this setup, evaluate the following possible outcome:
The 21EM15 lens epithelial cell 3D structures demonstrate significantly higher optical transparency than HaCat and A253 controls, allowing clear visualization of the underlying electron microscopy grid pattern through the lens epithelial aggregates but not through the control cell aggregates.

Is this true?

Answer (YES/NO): YES